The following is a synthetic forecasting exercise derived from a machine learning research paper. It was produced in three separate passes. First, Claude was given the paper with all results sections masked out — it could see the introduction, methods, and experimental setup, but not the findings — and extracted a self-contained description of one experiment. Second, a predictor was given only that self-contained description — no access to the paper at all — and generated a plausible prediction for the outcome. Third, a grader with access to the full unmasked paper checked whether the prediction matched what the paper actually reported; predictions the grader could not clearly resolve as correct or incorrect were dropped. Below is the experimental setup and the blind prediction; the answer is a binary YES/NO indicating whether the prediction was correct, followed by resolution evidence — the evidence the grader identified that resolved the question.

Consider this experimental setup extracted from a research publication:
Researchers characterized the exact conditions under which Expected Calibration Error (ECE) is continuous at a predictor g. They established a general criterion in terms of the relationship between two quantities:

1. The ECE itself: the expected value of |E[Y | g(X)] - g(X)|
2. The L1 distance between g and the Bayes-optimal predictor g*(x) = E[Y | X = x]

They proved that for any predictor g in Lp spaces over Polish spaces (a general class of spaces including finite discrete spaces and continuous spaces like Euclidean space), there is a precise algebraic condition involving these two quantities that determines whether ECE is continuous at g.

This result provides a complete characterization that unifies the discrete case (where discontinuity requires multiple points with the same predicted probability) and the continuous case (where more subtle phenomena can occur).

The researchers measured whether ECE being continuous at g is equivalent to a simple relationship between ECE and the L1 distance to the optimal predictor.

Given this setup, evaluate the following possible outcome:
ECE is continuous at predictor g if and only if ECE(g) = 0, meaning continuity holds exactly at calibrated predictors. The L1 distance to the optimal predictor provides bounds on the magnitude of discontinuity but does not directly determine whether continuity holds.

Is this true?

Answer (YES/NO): NO